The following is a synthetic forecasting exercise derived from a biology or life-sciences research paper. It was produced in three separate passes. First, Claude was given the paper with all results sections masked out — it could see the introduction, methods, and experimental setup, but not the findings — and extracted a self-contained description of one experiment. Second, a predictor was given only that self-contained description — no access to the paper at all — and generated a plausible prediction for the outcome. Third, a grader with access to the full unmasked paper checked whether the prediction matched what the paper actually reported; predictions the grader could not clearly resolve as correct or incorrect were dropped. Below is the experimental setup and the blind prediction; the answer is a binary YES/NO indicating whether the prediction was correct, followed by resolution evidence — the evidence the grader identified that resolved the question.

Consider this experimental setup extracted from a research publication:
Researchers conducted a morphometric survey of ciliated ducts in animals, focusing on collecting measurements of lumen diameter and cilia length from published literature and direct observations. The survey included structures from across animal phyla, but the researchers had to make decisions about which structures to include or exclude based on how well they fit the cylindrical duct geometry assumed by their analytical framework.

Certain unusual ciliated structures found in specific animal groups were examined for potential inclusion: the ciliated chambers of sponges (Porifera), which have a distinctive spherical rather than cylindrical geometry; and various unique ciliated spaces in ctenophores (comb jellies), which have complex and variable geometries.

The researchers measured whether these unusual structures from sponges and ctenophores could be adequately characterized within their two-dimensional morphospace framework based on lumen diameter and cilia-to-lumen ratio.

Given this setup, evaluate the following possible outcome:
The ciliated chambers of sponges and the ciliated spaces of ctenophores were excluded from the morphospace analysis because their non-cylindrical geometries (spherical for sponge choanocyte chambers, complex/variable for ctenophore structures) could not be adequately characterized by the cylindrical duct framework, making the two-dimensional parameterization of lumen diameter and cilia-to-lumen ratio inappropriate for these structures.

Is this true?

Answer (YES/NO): YES